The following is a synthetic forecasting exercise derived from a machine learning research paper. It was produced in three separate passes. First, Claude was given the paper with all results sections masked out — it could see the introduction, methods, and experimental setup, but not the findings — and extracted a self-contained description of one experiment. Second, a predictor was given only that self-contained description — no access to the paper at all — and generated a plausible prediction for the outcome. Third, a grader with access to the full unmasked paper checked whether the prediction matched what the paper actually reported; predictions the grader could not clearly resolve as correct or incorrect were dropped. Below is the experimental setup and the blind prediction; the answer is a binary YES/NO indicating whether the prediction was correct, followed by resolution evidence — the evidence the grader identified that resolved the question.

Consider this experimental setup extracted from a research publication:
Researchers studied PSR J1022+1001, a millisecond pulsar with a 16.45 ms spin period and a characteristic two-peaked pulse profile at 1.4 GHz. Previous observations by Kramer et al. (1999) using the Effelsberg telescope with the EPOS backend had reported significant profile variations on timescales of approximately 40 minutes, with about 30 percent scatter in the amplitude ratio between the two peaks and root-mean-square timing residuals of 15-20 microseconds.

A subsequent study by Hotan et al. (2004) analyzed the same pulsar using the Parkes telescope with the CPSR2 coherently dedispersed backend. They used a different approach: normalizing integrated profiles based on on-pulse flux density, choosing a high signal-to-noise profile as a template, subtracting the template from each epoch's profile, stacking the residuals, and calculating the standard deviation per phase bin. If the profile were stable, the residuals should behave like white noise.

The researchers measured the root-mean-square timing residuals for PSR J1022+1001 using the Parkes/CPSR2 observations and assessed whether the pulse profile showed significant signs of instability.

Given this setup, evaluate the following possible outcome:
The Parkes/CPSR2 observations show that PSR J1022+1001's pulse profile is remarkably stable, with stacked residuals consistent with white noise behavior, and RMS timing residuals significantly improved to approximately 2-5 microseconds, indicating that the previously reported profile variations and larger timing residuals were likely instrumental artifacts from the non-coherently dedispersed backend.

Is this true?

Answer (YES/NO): YES